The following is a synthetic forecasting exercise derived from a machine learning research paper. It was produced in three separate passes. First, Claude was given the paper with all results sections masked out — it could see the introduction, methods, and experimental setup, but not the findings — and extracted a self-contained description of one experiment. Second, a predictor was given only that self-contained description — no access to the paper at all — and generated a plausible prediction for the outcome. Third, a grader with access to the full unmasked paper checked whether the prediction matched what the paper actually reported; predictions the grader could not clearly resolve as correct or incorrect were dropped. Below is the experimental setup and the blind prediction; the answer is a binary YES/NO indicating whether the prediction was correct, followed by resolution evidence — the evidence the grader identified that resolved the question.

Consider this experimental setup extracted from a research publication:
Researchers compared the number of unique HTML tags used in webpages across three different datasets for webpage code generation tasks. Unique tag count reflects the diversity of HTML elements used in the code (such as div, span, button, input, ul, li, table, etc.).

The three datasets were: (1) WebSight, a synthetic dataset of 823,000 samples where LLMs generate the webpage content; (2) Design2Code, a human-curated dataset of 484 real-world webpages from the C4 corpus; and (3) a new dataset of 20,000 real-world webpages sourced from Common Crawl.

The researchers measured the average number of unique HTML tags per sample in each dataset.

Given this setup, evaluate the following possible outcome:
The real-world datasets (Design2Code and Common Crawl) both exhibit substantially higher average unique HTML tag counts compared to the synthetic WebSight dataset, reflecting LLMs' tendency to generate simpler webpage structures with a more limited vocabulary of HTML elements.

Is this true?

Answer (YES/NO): YES